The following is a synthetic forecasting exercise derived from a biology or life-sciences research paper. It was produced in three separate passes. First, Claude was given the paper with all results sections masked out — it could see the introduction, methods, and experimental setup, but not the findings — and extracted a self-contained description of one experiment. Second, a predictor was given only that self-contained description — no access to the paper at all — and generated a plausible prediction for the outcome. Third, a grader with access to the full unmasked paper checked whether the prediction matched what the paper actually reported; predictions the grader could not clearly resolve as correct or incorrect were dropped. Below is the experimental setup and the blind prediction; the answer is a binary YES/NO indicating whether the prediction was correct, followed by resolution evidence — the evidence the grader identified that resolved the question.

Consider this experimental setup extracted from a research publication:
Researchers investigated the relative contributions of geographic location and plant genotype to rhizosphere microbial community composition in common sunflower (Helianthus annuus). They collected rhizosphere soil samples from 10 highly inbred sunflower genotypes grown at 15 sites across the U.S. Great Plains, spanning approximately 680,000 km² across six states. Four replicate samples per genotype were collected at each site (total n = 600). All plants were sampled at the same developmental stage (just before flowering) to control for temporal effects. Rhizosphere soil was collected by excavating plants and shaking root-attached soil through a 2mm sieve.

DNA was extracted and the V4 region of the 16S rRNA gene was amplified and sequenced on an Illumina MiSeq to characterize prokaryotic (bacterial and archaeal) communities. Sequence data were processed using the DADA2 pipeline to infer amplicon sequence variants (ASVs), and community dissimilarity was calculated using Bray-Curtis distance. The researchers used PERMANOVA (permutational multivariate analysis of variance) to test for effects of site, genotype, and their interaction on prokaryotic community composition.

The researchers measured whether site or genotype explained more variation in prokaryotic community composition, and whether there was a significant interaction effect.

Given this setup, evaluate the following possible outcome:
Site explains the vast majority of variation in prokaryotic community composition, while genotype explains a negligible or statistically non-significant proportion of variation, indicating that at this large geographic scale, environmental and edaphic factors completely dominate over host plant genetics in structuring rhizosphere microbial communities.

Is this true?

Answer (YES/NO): NO